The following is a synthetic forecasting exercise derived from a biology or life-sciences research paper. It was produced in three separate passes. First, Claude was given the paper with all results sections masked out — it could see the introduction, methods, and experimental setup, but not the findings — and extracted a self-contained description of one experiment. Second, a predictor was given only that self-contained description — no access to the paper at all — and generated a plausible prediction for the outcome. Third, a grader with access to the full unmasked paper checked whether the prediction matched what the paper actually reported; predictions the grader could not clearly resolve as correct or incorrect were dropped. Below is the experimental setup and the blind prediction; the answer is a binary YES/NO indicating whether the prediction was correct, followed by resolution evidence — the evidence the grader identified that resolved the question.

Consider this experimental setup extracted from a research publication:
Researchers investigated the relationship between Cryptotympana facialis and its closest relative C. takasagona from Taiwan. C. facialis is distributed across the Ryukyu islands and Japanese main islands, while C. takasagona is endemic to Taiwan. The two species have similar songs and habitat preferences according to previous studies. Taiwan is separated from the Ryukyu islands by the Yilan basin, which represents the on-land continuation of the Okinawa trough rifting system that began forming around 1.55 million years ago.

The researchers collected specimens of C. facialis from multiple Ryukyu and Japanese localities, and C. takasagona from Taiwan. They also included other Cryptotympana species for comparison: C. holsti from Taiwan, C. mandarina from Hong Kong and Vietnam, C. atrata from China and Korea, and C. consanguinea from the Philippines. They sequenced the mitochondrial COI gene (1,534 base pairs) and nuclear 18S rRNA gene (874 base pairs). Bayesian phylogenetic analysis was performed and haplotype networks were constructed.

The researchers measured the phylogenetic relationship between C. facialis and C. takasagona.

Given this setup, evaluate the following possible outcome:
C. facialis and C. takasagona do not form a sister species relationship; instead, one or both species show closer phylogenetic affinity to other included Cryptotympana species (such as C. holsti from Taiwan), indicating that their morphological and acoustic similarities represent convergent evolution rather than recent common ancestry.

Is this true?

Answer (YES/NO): YES